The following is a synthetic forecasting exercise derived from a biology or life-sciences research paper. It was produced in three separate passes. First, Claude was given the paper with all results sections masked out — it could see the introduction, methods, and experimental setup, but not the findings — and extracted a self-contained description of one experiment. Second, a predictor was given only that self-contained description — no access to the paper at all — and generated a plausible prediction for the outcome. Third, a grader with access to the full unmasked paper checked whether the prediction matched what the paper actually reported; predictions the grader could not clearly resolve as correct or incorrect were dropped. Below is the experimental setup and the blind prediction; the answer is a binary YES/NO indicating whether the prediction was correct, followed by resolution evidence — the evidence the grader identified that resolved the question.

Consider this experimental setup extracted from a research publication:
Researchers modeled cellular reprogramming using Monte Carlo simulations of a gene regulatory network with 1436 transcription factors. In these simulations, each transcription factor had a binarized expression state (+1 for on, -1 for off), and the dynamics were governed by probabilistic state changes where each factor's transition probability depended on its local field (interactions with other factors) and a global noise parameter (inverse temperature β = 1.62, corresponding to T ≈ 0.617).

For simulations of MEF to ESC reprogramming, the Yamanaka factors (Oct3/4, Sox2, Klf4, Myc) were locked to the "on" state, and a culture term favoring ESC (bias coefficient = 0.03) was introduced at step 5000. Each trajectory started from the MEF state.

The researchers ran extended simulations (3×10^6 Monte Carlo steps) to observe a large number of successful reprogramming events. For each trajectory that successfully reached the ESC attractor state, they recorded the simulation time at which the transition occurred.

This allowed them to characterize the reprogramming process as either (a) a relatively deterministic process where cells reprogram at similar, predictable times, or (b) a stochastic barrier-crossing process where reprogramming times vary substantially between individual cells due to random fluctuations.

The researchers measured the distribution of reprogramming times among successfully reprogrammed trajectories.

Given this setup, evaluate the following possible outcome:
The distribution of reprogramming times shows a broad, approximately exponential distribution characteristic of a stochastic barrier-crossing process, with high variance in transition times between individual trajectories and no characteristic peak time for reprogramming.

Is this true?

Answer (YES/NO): NO